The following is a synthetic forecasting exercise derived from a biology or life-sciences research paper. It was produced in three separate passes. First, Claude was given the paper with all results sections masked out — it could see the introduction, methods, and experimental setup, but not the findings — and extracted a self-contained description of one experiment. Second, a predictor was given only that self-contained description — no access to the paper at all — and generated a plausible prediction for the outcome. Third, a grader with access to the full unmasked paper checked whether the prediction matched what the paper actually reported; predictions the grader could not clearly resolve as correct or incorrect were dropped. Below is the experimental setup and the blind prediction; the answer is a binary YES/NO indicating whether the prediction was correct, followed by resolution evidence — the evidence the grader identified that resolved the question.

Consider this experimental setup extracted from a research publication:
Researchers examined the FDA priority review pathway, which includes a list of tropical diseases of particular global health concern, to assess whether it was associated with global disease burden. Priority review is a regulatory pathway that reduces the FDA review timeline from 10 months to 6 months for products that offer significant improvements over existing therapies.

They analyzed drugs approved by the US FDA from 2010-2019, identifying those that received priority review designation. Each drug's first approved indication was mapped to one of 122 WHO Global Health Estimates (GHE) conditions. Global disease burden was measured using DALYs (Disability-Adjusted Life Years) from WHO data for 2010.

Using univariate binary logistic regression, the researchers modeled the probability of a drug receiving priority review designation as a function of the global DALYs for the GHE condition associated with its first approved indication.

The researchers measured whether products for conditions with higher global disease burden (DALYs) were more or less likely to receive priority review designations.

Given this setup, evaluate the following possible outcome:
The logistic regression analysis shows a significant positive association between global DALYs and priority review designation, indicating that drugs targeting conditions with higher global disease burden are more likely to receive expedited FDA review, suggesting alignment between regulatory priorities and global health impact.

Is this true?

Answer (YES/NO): NO